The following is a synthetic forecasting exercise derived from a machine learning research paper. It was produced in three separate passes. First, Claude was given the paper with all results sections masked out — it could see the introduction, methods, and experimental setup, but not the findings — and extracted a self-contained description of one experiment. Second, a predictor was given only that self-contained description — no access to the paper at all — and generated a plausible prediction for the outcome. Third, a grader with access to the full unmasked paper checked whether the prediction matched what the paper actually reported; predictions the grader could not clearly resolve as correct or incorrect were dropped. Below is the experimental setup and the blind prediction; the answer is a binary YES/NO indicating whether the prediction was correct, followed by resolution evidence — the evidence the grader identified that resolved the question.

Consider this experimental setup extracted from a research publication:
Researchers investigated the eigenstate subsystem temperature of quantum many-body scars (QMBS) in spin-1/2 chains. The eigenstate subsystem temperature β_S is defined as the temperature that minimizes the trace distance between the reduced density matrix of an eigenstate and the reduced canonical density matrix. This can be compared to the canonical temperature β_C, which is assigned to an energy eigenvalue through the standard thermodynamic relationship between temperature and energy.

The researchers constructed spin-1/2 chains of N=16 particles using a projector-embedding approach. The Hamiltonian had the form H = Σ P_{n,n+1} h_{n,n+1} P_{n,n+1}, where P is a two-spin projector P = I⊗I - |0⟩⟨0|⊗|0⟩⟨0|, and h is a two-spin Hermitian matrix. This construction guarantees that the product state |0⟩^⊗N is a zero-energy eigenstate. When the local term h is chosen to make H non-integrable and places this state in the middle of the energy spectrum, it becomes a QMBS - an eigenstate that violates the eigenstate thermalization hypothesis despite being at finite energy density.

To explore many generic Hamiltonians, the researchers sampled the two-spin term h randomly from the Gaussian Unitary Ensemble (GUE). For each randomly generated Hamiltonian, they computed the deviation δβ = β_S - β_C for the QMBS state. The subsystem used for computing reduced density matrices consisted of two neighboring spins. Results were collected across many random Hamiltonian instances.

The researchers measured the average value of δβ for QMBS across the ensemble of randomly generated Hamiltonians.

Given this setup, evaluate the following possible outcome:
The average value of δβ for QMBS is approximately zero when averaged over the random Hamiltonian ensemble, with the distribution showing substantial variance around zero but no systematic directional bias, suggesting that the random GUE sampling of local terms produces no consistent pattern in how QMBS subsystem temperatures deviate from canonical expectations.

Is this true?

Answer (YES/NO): YES